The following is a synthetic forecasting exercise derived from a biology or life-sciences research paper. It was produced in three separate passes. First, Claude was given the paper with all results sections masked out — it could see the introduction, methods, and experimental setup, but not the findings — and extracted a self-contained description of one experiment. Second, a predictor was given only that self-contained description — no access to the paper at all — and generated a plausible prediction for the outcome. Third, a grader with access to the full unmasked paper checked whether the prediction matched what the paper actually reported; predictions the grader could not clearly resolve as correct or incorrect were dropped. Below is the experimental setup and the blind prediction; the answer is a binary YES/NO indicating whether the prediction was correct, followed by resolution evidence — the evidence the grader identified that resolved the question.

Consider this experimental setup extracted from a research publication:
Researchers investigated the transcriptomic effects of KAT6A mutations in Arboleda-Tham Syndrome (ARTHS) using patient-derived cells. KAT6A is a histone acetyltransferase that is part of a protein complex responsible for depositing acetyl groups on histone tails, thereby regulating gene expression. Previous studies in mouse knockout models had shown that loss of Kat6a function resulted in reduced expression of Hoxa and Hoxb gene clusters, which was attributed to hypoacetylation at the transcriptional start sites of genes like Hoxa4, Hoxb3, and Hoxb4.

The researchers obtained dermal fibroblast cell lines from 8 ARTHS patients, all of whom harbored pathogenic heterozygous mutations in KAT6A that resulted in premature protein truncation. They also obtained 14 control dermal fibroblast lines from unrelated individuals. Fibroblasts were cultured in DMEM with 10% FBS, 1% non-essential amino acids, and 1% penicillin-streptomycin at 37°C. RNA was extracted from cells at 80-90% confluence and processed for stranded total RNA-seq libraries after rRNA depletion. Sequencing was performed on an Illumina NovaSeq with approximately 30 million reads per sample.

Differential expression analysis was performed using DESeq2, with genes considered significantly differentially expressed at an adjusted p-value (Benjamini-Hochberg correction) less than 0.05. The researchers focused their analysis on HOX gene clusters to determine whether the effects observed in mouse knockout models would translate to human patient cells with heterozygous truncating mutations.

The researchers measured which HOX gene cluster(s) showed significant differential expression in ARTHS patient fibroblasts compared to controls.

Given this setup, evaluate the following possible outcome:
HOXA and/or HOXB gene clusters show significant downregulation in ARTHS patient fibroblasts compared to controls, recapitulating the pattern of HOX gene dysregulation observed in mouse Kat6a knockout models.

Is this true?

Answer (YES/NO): NO